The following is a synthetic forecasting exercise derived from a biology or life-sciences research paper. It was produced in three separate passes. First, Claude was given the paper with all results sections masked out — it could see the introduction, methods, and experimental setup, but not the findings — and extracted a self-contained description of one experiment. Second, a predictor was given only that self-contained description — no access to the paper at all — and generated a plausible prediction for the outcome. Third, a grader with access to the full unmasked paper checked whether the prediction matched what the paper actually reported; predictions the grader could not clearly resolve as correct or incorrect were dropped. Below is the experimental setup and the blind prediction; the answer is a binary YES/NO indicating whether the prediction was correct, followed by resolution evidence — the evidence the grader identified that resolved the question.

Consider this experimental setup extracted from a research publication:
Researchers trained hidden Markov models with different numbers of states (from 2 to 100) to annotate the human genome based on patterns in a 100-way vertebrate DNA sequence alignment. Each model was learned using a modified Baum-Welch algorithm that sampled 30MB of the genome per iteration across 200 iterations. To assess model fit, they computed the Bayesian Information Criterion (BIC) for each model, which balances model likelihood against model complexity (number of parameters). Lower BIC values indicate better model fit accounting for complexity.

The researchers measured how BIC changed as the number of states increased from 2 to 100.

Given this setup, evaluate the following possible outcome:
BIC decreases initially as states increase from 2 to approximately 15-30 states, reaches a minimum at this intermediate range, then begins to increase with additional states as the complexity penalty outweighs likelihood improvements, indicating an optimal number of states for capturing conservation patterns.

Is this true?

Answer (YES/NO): NO